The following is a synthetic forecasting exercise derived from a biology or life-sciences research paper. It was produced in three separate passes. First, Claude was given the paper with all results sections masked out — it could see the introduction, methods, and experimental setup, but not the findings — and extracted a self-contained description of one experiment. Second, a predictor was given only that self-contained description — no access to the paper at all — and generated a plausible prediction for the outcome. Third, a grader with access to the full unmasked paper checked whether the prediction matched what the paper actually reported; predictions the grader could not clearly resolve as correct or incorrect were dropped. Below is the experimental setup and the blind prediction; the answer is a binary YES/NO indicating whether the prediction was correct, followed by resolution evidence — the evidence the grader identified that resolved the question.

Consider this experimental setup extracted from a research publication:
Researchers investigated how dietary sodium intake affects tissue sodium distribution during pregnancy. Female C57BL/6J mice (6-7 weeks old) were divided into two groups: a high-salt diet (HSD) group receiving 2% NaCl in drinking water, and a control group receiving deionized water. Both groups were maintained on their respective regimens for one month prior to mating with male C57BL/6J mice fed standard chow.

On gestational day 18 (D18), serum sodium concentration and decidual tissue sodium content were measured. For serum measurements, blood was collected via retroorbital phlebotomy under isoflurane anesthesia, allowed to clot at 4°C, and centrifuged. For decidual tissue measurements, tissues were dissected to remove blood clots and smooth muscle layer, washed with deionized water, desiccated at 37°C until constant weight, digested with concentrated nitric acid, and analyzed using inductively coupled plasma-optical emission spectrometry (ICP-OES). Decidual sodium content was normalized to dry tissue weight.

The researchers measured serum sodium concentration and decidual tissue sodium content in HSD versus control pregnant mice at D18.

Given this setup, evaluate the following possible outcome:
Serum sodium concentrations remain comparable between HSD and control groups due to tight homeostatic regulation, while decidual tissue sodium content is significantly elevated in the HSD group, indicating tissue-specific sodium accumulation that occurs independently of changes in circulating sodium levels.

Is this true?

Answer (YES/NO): YES